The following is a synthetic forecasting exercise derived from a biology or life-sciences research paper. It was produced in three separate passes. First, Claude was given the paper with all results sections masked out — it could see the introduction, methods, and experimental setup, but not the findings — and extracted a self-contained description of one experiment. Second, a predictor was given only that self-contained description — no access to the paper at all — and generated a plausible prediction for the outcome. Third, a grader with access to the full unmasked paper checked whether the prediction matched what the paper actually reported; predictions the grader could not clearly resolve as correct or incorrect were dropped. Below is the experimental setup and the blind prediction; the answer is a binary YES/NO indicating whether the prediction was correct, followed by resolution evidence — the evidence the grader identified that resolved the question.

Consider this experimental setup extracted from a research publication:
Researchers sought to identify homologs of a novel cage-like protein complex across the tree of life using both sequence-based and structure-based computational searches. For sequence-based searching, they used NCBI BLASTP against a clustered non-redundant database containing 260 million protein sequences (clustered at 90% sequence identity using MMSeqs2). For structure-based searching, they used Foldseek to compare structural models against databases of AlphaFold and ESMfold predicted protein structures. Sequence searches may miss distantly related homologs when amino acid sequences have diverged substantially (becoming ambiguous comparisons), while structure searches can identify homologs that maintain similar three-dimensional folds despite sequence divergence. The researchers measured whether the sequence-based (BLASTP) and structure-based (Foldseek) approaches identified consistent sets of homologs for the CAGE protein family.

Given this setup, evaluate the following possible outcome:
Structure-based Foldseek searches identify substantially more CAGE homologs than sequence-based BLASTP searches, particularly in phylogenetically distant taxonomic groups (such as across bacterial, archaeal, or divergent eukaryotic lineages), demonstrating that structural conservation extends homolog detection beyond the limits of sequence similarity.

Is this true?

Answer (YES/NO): NO